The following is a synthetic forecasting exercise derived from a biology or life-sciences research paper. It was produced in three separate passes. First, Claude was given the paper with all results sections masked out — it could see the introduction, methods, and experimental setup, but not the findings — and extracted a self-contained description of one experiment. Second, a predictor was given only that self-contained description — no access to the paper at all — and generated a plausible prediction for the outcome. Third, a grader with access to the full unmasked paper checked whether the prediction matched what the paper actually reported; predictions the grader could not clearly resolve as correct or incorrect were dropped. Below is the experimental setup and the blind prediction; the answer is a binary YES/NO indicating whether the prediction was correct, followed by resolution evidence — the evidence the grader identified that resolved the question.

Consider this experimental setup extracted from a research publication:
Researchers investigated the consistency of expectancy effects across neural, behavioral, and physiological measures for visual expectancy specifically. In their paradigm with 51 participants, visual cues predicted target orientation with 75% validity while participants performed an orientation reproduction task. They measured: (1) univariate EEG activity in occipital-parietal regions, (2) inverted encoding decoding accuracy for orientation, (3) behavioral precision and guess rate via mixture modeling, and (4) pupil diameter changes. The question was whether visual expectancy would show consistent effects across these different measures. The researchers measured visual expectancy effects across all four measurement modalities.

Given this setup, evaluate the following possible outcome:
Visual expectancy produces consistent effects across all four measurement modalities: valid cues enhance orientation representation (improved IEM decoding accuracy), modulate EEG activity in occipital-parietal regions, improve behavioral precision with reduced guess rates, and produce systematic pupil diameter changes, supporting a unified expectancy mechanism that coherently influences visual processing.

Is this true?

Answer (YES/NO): NO